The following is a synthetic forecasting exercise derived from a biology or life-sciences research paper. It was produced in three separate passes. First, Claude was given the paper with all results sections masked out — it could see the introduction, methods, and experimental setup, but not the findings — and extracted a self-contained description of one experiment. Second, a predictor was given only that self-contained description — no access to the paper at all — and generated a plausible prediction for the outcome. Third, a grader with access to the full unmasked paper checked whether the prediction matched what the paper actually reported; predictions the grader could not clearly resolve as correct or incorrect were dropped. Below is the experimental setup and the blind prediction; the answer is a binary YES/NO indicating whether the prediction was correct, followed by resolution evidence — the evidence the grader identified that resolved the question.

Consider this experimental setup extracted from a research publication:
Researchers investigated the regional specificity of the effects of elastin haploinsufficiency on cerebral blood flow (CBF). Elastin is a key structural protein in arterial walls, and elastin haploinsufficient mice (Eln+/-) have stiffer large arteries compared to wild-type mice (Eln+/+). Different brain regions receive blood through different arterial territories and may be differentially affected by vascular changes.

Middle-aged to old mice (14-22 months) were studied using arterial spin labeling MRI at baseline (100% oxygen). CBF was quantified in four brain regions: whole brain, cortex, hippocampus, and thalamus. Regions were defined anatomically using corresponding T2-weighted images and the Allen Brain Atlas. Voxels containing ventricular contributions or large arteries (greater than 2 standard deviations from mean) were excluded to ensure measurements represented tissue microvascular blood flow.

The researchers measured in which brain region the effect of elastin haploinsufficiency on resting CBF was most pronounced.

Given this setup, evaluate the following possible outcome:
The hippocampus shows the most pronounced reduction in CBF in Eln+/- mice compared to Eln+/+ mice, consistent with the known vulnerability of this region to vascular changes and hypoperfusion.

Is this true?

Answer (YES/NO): NO